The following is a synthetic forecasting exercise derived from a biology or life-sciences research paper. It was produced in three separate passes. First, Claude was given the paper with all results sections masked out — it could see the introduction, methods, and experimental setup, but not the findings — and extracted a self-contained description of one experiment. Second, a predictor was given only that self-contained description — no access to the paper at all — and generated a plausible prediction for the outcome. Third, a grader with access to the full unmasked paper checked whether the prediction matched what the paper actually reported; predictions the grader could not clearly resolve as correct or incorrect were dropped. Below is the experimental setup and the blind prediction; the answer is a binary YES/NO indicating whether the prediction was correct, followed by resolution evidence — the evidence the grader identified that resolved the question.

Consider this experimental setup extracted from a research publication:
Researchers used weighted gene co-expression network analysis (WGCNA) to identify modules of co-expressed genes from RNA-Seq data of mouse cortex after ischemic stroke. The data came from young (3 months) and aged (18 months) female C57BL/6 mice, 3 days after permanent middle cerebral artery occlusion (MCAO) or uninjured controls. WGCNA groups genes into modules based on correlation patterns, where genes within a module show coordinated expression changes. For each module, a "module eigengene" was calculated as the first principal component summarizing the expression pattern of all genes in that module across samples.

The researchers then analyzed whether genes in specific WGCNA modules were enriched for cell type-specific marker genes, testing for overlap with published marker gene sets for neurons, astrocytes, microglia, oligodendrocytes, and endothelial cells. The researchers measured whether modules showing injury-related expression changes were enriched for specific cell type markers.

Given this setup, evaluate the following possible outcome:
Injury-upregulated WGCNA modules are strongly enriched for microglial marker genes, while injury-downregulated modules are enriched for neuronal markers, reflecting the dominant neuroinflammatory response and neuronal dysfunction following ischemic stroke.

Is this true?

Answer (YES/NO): YES